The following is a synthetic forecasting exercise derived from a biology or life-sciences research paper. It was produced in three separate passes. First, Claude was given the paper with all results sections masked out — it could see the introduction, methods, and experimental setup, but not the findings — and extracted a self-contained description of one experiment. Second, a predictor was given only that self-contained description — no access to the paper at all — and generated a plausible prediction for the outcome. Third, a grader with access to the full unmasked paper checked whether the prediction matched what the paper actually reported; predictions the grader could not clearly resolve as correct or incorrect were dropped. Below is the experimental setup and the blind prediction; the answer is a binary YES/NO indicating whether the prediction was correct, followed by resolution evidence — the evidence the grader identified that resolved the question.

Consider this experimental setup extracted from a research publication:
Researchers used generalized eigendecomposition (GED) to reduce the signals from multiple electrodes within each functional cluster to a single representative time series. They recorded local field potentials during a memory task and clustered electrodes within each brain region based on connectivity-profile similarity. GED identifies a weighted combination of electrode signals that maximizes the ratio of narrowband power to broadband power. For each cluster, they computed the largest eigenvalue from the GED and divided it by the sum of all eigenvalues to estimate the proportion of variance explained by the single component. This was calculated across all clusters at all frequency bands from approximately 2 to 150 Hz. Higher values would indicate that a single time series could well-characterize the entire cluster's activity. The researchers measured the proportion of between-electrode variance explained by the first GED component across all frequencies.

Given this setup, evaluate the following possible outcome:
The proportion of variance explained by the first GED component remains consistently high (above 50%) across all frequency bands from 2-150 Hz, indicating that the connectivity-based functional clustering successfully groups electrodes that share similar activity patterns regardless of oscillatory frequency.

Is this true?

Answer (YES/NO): NO